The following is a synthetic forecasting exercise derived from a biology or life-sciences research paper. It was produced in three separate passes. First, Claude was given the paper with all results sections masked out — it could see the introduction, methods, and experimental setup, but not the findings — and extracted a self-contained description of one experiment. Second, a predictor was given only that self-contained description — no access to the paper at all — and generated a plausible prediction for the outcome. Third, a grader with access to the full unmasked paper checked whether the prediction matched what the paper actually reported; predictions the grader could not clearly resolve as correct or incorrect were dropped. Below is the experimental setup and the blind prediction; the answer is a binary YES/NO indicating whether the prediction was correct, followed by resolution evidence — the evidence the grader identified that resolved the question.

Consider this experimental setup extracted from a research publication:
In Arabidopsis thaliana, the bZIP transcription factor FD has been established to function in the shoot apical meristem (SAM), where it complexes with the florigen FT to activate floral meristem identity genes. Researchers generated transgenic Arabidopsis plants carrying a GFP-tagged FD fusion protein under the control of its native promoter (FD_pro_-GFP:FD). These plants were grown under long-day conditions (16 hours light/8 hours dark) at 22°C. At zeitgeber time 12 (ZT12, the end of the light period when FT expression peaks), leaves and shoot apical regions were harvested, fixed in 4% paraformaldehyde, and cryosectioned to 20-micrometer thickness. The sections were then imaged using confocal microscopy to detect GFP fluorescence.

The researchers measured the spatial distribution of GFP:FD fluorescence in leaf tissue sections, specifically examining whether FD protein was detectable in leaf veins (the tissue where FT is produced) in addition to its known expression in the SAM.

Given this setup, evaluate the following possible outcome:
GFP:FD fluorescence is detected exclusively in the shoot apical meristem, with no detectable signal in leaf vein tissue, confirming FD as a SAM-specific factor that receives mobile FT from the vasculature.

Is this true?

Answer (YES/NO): NO